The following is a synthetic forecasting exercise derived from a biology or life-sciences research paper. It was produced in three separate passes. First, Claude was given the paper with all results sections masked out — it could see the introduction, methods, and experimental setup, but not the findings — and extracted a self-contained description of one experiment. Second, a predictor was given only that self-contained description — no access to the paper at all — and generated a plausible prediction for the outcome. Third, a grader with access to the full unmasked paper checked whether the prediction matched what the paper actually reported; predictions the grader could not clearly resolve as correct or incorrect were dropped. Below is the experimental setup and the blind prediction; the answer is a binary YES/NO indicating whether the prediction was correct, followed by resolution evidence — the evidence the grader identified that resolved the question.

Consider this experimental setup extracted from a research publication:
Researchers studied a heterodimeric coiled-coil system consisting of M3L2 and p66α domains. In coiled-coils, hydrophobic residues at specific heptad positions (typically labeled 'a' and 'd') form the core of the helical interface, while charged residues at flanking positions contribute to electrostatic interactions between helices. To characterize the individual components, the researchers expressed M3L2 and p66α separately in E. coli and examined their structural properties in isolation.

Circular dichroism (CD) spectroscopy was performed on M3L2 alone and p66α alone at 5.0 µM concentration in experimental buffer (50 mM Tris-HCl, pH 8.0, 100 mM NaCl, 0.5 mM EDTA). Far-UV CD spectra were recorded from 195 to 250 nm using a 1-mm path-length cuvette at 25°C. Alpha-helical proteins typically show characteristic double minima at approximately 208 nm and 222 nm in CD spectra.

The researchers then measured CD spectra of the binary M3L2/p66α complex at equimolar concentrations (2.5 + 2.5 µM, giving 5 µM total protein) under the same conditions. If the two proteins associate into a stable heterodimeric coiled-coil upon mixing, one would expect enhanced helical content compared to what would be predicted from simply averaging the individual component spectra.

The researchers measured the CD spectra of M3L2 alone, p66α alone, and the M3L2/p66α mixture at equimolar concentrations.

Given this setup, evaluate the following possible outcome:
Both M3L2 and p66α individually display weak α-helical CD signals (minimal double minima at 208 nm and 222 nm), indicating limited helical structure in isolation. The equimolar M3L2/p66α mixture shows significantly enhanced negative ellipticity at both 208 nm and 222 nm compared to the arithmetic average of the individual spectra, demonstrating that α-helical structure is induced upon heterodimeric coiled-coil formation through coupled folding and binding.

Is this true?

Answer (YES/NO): NO